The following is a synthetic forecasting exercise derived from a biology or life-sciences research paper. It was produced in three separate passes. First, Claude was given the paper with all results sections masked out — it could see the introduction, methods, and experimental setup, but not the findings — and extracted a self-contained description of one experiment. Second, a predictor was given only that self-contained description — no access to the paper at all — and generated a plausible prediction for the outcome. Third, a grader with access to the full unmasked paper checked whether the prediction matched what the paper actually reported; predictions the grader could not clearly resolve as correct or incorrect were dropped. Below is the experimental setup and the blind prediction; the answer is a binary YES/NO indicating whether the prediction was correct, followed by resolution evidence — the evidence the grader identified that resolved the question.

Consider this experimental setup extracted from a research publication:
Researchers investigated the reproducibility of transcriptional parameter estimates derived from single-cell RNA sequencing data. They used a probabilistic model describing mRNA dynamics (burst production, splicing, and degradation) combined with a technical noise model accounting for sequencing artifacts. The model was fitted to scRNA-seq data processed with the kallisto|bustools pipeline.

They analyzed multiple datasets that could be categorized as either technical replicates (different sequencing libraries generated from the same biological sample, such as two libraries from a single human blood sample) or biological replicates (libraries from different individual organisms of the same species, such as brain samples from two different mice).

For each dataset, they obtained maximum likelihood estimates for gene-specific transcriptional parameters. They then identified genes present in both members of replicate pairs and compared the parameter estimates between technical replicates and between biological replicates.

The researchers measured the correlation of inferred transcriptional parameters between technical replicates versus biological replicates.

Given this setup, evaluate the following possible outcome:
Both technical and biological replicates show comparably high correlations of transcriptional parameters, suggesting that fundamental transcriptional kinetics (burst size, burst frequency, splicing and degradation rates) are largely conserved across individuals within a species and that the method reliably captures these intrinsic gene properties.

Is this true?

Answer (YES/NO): NO